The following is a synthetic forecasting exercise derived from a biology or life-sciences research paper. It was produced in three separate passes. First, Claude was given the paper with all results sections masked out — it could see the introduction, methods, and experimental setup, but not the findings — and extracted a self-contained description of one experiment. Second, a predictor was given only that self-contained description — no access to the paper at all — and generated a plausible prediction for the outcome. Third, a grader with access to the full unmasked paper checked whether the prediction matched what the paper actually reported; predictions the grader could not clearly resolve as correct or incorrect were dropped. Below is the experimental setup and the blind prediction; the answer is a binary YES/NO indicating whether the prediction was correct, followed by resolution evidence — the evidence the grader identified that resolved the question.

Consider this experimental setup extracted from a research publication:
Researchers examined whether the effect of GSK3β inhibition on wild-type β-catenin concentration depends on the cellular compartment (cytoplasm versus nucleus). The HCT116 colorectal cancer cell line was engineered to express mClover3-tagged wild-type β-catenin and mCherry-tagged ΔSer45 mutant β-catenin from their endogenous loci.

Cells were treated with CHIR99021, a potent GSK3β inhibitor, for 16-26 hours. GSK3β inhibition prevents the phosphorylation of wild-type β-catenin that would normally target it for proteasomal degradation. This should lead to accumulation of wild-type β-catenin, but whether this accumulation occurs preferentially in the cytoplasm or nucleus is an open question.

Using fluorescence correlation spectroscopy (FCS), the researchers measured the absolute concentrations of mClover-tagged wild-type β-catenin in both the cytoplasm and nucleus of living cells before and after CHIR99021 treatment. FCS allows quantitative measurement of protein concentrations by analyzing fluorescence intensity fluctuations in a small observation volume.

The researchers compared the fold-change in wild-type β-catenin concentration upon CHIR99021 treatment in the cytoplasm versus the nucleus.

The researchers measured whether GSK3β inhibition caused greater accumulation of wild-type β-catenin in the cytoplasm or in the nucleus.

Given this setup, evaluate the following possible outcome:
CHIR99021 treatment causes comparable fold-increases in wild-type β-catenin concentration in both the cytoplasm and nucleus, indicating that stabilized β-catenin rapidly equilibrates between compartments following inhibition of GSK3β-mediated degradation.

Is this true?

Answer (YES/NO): YES